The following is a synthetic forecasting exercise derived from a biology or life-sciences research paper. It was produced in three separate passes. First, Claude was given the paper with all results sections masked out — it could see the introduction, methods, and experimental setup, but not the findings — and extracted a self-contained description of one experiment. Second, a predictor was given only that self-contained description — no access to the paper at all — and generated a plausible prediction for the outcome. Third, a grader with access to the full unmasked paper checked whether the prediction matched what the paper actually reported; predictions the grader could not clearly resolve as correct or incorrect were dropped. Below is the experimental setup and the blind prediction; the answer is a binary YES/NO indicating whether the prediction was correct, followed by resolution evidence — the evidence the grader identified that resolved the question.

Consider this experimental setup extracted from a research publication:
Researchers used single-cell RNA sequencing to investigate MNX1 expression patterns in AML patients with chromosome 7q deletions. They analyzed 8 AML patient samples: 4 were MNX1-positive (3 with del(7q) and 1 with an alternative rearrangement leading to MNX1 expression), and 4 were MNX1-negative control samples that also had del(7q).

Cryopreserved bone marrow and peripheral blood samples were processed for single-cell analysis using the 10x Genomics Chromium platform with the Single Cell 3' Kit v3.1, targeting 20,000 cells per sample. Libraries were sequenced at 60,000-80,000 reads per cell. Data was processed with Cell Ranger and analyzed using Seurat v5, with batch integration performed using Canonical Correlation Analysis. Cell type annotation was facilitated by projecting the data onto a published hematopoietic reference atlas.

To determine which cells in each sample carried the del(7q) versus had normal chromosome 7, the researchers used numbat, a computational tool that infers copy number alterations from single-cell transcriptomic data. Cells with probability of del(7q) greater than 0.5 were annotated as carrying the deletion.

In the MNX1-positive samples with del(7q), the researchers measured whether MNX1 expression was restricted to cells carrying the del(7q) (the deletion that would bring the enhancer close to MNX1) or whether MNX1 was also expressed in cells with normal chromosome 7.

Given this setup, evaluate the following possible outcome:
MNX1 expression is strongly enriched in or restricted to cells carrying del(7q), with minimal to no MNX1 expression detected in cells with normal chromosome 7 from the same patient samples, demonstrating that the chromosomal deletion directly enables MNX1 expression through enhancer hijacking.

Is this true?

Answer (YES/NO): YES